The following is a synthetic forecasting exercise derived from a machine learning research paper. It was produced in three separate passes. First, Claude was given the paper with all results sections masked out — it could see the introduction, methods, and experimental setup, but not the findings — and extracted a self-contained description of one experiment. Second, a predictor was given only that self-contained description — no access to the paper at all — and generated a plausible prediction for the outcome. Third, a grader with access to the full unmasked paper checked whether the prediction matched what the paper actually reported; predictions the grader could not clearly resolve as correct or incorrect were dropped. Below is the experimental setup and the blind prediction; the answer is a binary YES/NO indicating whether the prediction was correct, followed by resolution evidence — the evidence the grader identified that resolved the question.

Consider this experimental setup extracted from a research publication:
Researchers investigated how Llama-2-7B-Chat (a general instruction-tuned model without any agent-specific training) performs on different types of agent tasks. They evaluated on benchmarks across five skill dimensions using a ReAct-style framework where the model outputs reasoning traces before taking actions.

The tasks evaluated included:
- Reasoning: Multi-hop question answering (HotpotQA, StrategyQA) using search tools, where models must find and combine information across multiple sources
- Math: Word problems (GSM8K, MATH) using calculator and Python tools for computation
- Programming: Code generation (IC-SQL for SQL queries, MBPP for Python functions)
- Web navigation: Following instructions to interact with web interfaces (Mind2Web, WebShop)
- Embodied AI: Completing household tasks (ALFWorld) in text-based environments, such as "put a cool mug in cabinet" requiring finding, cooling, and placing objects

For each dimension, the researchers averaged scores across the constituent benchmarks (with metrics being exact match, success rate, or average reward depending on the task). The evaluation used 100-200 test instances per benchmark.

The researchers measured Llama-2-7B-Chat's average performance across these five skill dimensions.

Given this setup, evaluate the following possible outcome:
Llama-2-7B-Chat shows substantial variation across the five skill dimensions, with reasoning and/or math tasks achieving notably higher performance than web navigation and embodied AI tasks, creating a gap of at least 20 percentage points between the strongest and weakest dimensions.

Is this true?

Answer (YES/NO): NO